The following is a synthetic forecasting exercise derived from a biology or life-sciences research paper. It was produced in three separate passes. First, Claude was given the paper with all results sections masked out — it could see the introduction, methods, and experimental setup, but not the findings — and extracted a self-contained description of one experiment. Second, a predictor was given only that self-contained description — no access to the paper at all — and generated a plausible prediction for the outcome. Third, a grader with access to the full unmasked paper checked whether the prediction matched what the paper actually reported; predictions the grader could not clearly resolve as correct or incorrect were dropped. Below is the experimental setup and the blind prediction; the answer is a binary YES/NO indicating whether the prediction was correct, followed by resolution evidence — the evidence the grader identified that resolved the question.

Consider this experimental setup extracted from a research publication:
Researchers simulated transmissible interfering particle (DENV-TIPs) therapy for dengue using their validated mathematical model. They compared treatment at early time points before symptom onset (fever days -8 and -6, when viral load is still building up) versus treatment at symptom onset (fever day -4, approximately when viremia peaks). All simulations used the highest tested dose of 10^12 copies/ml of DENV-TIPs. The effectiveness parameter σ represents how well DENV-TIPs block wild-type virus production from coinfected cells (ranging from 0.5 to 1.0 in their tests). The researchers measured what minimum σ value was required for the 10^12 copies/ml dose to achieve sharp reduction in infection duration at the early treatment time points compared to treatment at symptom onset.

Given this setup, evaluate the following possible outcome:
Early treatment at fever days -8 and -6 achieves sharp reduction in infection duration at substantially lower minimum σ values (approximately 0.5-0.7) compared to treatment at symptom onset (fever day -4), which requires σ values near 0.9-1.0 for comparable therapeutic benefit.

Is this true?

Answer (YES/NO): NO